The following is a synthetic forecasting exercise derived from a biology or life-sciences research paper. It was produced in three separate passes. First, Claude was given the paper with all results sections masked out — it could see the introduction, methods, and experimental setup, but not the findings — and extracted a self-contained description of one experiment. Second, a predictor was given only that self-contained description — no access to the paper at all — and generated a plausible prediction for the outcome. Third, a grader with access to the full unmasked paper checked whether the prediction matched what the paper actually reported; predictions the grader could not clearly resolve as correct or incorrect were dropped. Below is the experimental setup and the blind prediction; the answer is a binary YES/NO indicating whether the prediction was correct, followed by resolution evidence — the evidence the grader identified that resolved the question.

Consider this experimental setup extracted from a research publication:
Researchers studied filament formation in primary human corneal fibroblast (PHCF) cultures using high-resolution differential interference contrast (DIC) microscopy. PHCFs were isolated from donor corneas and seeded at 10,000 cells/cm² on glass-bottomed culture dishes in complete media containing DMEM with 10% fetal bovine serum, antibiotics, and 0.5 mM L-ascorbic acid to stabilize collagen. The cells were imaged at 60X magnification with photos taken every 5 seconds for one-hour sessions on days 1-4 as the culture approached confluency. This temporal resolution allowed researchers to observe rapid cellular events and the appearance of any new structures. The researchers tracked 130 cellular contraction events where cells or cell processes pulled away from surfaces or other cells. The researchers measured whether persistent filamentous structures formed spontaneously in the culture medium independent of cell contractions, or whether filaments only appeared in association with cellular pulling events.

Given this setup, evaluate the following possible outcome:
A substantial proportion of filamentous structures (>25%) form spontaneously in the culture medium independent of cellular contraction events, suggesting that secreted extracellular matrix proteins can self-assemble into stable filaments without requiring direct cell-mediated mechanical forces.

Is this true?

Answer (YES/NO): NO